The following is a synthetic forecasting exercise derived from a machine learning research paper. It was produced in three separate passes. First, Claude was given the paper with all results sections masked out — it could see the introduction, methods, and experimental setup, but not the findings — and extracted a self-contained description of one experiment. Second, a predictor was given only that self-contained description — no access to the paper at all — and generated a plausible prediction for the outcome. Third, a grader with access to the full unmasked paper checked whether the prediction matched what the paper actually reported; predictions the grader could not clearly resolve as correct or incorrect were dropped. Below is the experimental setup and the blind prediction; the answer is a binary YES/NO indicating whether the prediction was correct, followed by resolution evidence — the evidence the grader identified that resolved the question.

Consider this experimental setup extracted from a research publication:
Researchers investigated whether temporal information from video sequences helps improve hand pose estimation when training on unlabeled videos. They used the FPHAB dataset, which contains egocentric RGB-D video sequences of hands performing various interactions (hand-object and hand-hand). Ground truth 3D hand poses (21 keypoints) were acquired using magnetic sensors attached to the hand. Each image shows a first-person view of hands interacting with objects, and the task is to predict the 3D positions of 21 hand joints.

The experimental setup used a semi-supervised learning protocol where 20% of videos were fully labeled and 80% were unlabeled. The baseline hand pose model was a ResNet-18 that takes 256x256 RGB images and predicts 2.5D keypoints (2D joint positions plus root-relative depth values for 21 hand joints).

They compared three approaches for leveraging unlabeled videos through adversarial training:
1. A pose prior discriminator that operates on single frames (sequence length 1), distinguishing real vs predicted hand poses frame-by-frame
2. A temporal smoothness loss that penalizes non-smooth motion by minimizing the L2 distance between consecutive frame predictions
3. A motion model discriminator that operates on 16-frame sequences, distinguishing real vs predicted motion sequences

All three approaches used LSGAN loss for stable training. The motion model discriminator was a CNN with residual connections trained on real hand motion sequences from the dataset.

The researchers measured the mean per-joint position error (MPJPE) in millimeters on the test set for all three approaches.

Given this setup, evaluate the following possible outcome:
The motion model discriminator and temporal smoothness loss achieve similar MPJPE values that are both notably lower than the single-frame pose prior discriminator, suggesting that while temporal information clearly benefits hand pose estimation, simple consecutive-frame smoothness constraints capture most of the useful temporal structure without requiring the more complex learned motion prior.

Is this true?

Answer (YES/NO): NO